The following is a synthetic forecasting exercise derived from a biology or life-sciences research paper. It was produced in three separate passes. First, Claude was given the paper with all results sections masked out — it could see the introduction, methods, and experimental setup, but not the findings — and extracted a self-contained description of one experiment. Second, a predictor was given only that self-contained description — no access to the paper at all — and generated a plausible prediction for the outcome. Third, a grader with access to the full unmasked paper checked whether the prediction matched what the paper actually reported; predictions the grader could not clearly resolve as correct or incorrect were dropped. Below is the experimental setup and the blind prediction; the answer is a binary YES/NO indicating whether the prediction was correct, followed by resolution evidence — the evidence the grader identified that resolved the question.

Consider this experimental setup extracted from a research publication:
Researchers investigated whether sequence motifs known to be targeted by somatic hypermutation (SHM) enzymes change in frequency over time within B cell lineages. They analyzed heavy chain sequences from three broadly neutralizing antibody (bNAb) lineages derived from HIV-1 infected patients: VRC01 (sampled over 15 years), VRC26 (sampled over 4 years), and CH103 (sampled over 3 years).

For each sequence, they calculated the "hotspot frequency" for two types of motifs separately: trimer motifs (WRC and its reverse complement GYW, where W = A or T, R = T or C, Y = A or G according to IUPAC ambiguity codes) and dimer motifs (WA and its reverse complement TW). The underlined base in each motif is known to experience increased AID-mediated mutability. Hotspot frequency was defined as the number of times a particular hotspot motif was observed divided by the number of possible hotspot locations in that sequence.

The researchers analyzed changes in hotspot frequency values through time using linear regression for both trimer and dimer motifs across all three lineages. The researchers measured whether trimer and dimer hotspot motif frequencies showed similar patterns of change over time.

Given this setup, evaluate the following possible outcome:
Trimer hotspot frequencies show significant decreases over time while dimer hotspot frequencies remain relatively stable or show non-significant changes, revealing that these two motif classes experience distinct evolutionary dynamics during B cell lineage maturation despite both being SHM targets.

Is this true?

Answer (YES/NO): YES